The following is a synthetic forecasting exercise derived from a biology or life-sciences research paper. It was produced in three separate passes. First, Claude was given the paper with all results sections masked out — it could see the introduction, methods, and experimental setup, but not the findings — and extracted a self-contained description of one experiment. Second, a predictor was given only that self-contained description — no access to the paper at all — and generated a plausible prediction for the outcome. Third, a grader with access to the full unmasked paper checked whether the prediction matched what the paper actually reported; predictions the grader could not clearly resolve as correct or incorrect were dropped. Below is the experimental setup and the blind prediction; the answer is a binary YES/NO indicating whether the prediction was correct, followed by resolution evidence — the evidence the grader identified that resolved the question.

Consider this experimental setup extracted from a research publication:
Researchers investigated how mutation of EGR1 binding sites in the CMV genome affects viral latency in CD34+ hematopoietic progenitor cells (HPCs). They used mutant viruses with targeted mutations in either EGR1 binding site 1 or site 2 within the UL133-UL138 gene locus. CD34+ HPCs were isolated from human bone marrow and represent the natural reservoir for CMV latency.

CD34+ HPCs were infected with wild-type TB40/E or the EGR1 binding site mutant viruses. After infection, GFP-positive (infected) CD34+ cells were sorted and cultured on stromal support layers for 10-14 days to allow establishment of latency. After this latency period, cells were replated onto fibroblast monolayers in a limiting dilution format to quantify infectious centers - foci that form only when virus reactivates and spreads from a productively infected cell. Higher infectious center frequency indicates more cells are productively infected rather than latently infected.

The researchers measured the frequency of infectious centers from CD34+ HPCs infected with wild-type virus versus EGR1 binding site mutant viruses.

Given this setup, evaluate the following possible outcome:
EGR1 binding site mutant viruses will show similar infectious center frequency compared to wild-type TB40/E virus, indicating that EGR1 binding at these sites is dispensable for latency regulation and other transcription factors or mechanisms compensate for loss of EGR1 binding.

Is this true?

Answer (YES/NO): NO